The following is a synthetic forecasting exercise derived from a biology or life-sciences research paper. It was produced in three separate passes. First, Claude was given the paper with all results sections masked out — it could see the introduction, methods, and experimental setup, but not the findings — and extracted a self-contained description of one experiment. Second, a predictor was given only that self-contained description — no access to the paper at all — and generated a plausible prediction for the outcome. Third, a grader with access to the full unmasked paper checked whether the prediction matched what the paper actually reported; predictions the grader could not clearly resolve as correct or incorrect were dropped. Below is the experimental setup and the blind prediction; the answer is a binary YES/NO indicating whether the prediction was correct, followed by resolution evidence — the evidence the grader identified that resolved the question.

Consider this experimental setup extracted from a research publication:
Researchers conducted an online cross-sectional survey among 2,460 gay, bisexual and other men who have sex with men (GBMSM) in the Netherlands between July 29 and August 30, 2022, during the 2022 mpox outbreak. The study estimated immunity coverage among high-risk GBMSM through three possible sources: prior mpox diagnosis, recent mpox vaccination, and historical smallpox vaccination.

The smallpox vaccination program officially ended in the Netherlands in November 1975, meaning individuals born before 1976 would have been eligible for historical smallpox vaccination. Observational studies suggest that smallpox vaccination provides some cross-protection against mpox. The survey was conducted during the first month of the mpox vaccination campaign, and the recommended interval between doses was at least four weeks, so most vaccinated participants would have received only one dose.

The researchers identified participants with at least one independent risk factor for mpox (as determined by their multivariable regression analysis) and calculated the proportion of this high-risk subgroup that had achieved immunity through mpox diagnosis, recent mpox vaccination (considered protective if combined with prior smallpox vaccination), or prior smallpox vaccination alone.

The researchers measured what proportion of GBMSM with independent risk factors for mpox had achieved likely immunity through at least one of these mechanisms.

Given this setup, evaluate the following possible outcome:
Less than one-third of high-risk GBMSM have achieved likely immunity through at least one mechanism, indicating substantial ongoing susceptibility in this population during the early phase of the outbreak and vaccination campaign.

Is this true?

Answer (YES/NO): YES